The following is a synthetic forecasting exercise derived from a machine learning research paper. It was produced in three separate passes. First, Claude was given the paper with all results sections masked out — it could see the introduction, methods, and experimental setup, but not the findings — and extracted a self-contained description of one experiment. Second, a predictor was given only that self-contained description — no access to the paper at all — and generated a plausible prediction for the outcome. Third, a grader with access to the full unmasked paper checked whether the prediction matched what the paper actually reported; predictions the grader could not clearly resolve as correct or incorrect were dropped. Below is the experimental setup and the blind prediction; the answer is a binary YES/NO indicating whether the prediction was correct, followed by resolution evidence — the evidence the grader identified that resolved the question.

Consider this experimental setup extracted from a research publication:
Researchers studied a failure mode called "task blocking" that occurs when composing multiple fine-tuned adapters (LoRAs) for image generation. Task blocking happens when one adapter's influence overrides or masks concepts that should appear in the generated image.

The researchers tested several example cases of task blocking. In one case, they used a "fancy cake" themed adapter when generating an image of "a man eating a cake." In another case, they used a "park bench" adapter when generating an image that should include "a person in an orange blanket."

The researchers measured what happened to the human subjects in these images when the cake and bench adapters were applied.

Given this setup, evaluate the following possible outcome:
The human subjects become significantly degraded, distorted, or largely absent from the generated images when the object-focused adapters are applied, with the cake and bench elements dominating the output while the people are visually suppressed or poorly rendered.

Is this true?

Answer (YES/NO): YES